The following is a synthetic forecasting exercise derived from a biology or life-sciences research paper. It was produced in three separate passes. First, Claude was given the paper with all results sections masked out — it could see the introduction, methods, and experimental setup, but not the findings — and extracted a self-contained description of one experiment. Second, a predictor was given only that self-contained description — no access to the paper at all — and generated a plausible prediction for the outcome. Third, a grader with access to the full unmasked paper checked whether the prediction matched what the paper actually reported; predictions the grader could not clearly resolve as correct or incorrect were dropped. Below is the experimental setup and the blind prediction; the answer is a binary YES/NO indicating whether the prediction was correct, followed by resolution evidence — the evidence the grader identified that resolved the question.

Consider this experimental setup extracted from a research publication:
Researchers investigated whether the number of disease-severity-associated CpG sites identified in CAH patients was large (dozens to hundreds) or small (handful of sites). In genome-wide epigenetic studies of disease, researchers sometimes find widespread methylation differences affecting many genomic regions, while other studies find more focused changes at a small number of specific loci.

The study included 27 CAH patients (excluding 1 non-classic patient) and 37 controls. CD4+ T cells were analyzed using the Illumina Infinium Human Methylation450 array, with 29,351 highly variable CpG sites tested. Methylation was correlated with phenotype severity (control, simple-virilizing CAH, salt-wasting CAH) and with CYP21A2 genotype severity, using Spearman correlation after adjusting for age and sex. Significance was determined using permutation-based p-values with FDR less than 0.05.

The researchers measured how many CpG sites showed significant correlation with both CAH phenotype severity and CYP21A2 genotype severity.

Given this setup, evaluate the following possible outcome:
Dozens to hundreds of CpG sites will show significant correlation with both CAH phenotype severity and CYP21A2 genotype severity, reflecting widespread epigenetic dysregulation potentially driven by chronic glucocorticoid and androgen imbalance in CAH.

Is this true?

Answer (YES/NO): NO